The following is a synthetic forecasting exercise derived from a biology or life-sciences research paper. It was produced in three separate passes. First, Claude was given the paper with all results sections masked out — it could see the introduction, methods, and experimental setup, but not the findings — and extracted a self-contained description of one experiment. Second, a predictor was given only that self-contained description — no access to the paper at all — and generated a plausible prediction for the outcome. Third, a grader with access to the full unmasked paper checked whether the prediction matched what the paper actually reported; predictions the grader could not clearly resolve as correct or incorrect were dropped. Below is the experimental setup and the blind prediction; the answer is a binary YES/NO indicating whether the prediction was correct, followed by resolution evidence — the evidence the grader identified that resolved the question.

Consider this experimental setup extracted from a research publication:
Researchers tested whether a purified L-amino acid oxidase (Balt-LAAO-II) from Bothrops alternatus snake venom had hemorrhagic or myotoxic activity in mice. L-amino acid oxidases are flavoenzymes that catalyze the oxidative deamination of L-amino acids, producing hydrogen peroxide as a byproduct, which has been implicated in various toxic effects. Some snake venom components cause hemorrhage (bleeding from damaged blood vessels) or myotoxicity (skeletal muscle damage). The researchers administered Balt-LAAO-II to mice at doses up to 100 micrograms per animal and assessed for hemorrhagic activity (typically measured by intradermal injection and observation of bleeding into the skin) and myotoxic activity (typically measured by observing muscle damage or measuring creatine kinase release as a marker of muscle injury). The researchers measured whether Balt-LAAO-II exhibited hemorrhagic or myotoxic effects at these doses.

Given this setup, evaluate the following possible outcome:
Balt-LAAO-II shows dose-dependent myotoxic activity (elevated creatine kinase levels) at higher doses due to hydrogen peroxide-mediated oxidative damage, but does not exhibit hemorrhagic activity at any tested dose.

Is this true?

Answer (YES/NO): NO